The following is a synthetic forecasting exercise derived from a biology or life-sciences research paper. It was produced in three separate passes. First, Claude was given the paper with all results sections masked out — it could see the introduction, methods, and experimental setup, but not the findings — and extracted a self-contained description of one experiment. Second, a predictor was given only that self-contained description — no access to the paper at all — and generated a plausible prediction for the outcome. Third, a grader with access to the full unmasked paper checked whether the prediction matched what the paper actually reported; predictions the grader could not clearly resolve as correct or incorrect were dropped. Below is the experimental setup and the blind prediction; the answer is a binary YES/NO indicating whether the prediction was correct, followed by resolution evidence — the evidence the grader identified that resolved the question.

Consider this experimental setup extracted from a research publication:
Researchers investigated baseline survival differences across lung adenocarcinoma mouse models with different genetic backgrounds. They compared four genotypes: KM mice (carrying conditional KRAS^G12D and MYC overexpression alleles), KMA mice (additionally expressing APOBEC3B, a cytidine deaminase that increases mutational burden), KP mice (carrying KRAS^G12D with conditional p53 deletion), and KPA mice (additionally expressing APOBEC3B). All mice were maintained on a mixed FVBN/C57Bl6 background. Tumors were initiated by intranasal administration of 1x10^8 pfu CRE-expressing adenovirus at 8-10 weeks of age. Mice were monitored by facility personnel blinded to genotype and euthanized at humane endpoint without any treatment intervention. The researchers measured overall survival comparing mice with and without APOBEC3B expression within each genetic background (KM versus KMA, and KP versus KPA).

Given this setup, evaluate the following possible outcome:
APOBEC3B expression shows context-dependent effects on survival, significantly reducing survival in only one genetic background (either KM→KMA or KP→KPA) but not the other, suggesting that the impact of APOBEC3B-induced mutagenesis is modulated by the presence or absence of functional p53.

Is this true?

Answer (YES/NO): NO